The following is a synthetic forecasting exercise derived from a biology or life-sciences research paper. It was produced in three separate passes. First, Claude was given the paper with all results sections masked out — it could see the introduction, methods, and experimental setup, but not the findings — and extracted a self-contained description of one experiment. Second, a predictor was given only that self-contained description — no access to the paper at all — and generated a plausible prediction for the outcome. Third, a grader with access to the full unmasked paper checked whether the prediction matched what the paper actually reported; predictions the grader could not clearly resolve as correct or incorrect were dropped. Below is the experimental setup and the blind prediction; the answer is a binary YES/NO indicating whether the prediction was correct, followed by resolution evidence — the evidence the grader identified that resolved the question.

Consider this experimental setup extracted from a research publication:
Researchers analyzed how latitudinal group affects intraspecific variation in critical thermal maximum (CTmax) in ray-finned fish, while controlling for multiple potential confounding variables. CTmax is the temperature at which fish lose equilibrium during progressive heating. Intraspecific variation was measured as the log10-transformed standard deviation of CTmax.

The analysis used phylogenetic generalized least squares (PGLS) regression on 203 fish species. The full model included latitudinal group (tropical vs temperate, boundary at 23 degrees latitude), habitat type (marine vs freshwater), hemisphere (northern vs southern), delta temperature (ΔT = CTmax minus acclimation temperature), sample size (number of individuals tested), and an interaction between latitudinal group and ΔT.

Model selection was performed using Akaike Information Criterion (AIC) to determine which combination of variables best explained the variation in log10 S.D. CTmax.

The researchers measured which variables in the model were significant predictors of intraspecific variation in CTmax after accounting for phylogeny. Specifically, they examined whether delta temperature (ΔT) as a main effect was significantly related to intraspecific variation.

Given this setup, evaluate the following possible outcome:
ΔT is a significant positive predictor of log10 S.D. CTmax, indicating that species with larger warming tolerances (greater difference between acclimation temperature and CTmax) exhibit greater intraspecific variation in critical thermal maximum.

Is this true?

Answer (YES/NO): NO